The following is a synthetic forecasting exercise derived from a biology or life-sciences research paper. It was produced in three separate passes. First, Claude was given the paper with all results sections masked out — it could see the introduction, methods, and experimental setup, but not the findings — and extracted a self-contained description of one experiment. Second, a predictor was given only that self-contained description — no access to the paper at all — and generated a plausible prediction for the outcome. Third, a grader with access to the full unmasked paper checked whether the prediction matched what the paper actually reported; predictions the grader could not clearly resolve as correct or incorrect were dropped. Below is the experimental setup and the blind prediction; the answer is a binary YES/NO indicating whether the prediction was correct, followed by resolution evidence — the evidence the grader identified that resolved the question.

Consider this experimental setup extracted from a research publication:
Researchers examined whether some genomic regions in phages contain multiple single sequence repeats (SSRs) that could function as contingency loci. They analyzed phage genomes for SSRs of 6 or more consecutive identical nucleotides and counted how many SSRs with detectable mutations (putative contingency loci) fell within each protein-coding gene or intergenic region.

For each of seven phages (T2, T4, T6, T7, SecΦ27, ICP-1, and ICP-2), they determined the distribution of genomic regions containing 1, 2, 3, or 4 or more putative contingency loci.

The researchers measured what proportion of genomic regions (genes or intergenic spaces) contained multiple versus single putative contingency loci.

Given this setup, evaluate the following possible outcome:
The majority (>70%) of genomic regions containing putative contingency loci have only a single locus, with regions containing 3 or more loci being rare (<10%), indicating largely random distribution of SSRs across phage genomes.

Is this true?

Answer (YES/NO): NO